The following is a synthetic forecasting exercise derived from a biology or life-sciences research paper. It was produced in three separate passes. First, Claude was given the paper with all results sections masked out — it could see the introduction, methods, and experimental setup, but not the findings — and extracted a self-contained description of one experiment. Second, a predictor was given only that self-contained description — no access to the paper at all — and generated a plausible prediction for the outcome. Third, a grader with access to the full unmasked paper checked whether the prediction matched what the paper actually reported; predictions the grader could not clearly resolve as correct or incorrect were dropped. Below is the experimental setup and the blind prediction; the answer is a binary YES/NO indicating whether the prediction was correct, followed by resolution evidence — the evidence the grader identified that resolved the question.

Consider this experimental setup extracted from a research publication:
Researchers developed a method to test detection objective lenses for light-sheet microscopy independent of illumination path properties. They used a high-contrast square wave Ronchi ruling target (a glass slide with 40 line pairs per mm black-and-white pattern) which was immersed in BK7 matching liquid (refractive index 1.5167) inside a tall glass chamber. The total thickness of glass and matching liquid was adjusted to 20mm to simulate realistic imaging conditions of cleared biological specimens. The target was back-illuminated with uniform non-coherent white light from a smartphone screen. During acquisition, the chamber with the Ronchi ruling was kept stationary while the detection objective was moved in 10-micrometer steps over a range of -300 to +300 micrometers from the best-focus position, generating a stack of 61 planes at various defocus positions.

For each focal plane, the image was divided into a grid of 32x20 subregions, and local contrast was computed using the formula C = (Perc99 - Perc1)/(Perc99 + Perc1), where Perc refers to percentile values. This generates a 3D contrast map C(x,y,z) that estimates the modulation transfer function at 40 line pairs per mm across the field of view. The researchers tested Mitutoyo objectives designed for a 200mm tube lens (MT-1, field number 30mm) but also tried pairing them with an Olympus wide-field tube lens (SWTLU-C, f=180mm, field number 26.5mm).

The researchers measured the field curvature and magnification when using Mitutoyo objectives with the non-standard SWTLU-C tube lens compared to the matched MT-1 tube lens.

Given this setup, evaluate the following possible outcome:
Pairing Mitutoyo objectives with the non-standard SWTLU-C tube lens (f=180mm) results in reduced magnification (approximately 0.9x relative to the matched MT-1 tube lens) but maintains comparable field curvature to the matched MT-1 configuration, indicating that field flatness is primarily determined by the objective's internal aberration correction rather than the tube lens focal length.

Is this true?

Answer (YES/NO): NO